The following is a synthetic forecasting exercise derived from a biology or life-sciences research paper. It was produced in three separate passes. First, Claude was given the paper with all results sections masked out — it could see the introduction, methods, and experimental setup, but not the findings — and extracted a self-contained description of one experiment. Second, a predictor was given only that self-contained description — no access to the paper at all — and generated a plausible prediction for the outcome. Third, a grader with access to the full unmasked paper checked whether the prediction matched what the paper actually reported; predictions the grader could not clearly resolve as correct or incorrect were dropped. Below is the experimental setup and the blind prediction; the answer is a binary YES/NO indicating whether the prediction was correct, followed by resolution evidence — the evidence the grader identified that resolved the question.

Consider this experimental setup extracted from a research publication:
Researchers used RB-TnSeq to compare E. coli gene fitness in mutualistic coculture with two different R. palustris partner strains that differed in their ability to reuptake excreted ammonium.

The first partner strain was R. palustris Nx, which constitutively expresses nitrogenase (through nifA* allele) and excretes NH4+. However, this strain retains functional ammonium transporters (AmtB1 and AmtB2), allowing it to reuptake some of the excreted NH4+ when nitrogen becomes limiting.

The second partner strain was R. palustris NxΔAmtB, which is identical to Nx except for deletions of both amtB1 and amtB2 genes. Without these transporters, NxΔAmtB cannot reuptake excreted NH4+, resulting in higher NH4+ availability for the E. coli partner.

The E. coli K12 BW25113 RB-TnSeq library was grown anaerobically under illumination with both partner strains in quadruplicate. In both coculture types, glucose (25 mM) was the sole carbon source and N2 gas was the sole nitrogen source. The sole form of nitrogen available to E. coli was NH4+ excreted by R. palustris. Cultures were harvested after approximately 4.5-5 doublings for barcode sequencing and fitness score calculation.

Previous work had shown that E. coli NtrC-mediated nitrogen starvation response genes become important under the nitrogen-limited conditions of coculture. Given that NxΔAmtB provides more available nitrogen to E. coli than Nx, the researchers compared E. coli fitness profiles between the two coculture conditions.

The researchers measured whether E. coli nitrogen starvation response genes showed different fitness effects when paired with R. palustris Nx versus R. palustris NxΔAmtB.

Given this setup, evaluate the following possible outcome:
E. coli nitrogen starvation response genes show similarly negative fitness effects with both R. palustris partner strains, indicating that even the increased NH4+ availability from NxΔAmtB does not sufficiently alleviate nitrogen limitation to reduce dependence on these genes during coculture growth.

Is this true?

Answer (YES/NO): NO